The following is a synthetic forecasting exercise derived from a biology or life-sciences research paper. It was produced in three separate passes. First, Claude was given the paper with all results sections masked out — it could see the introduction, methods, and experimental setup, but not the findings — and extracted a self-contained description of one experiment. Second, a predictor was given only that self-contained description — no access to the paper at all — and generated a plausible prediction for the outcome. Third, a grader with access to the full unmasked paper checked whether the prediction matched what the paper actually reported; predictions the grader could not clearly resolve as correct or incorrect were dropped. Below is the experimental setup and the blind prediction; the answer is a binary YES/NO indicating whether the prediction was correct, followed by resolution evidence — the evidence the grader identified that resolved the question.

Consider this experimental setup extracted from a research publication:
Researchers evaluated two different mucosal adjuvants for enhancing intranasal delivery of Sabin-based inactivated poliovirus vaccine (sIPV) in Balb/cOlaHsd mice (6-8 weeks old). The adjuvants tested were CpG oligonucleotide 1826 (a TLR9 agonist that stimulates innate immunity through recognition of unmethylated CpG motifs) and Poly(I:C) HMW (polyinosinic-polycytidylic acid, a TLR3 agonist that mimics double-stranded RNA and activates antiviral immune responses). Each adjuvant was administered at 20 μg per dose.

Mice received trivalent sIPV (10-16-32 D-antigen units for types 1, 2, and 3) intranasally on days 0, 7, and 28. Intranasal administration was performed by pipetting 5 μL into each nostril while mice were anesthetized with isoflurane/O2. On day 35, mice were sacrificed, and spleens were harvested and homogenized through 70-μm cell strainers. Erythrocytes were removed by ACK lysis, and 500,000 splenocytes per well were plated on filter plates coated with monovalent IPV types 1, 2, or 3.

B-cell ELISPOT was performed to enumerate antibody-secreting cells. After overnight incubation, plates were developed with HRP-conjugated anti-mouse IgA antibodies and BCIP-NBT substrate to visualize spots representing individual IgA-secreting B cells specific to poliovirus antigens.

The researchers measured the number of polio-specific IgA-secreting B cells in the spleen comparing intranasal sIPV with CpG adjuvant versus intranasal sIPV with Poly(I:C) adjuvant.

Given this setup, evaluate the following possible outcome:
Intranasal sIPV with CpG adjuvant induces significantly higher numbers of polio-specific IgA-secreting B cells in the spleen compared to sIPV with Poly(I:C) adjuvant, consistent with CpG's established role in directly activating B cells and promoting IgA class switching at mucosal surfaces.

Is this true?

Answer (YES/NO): NO